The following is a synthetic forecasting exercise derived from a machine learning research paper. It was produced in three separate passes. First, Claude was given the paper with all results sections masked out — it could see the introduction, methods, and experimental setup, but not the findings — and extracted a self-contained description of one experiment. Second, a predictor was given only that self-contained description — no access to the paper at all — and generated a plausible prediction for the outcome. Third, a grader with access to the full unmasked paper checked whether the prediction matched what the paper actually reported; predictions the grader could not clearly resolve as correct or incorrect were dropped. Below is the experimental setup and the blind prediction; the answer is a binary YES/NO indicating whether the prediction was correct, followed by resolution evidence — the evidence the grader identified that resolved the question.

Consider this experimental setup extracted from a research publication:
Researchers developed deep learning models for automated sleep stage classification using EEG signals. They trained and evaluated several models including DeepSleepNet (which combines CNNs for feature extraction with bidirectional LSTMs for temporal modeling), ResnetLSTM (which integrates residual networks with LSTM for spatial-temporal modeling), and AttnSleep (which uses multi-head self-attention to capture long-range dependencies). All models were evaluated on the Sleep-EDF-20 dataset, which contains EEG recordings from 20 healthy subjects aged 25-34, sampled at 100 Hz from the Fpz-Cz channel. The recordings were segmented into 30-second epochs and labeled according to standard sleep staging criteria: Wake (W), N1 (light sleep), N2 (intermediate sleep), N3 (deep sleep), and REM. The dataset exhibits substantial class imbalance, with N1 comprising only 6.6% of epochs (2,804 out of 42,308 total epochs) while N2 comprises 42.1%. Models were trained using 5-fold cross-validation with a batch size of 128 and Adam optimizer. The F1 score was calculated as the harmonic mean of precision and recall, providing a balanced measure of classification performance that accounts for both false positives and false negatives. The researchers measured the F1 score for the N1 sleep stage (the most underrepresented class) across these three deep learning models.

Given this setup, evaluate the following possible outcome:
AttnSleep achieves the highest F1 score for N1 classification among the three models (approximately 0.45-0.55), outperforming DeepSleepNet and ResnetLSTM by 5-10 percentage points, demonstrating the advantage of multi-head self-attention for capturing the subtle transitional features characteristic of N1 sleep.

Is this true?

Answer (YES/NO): NO